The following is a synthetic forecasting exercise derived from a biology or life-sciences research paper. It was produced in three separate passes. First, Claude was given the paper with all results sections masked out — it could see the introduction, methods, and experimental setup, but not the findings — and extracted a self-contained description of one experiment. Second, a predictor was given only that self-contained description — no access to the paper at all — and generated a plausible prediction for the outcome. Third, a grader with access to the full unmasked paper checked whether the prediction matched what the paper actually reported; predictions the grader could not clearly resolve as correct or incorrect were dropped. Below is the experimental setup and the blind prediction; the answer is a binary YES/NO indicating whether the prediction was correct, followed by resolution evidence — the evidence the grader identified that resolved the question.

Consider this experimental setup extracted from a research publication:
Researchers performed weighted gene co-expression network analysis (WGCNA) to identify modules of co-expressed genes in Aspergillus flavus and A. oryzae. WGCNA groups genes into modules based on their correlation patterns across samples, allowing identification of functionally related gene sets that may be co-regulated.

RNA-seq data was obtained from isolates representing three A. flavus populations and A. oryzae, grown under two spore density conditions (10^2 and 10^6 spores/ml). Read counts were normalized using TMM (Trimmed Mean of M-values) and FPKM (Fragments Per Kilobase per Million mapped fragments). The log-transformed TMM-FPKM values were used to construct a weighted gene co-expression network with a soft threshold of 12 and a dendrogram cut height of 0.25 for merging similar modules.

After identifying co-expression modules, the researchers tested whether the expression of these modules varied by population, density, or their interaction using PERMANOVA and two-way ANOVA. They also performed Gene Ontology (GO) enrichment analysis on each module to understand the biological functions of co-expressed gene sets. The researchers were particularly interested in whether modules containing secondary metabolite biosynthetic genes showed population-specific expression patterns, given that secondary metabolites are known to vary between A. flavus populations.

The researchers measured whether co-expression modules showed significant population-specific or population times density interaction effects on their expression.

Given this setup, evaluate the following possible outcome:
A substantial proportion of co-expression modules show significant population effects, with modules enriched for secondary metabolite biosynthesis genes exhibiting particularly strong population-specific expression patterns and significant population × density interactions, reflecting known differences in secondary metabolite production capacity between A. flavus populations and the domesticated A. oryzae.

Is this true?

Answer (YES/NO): NO